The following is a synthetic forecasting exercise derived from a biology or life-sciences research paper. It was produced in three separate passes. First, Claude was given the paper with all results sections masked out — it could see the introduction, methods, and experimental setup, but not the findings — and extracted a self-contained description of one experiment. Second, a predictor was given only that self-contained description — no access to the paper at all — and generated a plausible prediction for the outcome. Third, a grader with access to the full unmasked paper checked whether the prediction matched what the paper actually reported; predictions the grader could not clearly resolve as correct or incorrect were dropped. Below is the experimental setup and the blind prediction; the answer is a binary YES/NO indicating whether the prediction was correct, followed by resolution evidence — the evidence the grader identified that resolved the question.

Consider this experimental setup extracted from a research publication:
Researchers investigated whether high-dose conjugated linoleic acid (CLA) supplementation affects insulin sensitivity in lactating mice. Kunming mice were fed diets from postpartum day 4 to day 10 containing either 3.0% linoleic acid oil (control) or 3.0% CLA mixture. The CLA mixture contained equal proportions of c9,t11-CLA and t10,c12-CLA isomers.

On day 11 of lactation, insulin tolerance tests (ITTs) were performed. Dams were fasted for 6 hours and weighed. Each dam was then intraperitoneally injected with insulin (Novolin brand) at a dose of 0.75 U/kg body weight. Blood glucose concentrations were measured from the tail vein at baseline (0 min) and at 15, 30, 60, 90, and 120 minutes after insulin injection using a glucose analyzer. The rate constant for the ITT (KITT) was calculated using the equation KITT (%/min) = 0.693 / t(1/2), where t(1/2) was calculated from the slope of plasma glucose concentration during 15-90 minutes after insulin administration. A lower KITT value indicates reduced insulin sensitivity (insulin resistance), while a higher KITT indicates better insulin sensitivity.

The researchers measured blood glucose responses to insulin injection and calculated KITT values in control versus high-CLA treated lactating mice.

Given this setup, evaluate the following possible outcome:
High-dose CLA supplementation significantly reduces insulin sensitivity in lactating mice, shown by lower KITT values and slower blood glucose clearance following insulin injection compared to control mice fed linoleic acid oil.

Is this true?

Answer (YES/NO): YES